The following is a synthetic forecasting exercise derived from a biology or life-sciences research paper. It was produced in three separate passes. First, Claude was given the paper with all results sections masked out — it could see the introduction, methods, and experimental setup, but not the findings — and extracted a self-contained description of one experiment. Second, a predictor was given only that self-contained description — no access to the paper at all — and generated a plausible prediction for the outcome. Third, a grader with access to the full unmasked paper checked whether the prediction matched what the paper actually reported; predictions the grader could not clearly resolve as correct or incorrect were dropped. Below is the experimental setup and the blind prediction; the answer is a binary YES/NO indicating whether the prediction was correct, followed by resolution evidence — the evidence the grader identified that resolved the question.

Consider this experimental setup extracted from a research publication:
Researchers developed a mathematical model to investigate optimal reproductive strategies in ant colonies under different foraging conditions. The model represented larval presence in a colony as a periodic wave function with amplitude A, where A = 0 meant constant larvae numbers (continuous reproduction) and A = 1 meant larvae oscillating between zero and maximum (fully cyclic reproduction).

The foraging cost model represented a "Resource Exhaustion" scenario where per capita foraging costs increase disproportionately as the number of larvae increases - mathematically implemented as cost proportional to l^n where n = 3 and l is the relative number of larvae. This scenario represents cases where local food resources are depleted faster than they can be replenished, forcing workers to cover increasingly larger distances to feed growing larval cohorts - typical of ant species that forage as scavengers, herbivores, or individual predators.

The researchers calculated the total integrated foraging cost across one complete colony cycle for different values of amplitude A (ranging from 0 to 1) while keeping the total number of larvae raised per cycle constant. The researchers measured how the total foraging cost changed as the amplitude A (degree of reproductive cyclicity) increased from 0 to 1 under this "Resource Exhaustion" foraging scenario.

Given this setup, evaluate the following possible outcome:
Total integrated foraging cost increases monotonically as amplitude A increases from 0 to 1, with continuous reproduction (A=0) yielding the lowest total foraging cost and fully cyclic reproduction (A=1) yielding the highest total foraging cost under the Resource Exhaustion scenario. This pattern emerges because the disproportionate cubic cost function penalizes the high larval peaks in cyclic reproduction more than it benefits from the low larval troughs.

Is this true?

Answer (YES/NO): YES